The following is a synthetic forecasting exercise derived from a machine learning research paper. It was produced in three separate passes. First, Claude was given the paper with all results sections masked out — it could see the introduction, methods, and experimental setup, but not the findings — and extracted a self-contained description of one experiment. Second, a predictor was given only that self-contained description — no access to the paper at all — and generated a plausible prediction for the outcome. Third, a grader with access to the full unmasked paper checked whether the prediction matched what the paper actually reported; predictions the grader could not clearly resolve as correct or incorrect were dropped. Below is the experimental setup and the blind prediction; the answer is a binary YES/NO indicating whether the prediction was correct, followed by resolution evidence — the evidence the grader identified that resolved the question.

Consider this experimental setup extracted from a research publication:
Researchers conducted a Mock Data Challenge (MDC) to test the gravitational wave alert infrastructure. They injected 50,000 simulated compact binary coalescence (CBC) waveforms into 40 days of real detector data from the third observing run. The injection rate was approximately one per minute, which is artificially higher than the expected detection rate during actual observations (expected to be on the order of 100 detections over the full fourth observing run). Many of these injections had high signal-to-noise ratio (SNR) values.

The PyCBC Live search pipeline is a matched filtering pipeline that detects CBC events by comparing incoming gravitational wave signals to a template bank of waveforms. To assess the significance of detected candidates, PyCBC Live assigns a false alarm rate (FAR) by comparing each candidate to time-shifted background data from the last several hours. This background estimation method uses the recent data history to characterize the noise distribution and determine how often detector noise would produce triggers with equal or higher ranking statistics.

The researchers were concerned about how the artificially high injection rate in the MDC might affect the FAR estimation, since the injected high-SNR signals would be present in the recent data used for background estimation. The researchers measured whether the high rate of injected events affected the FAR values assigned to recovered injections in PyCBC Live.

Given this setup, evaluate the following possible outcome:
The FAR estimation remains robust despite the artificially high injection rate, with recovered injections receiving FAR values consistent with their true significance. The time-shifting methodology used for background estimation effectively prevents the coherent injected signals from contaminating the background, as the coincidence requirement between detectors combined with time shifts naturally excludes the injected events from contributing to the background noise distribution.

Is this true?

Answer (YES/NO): NO